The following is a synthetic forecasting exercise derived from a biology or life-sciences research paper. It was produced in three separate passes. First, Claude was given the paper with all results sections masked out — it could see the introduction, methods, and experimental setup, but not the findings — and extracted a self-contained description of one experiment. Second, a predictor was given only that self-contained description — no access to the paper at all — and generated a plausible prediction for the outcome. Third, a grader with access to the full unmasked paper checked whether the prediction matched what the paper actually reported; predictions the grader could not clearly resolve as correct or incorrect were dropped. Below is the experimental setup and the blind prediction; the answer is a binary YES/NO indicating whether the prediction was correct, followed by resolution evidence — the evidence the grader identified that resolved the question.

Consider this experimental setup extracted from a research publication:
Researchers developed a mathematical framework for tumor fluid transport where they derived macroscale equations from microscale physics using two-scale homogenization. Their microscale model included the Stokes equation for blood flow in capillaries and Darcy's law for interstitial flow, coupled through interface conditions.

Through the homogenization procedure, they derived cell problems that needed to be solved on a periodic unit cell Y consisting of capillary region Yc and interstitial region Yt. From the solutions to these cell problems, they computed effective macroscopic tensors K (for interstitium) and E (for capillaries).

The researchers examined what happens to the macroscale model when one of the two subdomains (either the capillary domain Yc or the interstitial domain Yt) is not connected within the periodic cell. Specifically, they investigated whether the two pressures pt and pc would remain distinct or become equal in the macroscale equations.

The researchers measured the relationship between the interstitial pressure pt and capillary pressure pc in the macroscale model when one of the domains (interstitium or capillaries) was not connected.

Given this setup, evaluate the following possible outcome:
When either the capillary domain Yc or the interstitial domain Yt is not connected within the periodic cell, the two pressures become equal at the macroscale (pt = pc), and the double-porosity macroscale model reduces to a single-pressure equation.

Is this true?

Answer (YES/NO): YES